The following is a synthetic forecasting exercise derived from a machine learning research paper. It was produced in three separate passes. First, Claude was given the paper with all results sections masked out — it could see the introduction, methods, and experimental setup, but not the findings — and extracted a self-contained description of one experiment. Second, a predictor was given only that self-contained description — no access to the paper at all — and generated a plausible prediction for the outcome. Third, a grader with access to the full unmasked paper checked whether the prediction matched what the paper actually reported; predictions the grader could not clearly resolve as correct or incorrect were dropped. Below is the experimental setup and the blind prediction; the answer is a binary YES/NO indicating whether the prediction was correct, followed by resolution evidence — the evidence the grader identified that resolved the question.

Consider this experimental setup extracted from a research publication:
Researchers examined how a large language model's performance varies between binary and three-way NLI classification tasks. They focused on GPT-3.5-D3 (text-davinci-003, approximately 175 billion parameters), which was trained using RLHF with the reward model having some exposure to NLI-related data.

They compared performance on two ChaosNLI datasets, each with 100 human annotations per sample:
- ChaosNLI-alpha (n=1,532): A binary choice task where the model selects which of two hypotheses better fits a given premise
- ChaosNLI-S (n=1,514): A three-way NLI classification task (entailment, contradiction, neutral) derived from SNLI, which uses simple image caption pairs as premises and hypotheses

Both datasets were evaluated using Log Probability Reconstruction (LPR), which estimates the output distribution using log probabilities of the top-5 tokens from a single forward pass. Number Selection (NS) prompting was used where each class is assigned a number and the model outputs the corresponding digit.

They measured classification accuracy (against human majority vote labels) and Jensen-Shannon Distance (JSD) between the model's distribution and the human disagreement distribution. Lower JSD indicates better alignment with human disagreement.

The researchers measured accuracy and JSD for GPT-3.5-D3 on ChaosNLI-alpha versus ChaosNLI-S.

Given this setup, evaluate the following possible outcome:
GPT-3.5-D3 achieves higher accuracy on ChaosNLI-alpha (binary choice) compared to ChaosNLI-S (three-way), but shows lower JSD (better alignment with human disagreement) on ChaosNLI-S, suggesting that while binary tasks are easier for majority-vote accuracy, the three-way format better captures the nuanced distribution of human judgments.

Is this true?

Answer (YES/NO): NO